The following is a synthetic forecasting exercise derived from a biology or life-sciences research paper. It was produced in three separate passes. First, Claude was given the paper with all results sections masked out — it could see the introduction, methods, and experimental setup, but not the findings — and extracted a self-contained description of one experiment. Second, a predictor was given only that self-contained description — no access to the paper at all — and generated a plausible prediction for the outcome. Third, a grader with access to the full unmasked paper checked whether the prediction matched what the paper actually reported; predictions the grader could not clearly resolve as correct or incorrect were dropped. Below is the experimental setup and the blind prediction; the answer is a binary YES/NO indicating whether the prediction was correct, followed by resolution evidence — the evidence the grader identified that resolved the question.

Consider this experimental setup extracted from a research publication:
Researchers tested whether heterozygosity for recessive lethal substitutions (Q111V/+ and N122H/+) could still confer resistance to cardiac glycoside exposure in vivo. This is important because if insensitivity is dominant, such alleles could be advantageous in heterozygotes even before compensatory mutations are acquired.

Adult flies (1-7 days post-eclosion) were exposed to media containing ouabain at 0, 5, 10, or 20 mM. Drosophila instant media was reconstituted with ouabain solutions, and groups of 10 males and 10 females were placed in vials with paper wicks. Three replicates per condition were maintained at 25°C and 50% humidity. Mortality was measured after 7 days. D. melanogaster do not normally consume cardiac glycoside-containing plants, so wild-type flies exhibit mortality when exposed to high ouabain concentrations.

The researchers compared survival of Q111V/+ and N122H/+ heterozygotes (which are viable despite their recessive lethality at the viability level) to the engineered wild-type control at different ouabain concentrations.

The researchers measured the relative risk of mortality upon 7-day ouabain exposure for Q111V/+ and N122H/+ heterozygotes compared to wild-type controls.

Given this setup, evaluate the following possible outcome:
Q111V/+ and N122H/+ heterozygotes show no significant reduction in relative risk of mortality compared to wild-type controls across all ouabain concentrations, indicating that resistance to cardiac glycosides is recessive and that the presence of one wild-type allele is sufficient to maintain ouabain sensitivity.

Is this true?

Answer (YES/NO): NO